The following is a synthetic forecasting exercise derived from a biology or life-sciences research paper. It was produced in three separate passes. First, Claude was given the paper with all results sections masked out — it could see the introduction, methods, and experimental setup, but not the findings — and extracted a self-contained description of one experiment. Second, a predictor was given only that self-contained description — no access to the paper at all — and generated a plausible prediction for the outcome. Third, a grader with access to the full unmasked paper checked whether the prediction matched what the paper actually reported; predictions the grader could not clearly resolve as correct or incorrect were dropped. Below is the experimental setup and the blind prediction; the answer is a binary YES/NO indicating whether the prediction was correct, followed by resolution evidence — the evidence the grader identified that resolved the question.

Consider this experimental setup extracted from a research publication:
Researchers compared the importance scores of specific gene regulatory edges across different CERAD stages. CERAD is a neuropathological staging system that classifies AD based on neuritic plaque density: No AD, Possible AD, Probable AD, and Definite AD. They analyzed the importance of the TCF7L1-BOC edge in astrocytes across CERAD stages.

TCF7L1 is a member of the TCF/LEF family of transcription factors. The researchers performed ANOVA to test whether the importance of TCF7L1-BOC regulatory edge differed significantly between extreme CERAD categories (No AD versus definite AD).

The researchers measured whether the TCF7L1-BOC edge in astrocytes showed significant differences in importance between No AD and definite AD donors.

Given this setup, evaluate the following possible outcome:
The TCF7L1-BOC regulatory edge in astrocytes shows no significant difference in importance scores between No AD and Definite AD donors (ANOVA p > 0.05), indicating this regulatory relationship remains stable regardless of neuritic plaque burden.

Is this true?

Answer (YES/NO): NO